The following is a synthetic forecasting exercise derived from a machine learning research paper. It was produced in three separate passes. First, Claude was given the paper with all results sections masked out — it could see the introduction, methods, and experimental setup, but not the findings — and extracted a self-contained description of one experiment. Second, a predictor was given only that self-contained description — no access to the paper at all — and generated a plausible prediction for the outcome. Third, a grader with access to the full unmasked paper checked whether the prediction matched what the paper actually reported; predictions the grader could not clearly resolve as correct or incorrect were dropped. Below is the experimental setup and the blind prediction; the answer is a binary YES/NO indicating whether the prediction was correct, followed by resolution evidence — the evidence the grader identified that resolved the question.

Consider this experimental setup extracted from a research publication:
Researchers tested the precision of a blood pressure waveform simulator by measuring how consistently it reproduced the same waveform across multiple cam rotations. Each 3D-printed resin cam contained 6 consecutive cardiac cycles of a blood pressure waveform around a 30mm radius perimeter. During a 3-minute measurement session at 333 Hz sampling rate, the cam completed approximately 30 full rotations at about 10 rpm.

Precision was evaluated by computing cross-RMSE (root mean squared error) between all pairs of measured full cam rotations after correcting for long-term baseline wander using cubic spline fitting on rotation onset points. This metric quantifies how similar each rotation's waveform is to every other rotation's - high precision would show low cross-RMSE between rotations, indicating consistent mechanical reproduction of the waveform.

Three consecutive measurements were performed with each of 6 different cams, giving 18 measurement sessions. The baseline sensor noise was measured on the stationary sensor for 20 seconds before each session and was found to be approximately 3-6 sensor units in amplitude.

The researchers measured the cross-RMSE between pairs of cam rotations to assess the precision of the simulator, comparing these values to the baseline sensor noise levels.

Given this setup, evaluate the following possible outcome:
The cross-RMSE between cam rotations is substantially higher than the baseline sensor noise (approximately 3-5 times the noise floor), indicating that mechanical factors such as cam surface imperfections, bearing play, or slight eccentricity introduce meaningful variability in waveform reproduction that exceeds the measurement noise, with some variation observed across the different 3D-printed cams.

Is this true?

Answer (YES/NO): NO